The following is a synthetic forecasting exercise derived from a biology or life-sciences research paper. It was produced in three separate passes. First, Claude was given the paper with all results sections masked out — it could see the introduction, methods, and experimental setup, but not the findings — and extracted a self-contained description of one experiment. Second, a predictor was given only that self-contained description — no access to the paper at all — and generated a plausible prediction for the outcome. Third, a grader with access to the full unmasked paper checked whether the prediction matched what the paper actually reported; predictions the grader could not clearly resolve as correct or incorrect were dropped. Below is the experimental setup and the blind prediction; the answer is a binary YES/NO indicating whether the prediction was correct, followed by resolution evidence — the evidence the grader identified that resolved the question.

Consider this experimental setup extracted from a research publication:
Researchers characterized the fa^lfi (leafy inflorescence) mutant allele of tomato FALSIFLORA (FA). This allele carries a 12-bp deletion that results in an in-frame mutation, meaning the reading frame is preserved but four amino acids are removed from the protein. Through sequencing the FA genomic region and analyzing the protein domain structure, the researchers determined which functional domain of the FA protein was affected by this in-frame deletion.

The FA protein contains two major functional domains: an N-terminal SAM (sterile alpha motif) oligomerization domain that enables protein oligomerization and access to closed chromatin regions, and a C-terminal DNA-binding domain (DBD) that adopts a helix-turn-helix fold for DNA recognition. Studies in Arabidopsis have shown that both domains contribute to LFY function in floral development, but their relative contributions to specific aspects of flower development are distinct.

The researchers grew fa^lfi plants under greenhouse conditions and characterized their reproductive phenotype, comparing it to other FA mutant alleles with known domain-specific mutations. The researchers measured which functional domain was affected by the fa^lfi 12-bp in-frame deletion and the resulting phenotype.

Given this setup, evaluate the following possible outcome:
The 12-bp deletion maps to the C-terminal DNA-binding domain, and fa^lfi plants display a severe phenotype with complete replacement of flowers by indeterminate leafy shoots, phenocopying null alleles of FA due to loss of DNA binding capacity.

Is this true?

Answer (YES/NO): NO